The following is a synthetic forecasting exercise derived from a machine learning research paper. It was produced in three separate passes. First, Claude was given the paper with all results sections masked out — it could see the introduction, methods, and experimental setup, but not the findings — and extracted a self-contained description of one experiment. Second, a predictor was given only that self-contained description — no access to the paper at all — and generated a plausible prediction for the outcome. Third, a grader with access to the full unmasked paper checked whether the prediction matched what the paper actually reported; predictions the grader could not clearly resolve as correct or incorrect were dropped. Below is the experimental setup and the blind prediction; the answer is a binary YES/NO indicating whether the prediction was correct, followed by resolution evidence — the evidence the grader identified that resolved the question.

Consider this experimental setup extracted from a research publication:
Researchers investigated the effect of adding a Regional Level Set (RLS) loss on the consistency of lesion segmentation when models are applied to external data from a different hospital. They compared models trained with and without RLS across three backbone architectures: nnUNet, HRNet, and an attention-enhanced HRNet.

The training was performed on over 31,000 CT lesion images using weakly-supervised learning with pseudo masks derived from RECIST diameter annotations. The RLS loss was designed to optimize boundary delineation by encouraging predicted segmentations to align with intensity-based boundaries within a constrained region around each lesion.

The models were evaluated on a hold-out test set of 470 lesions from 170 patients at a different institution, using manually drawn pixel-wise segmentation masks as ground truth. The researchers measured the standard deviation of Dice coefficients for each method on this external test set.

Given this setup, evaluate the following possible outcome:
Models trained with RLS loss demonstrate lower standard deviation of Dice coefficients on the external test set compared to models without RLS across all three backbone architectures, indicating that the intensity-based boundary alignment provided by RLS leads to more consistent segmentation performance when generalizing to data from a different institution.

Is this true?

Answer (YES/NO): YES